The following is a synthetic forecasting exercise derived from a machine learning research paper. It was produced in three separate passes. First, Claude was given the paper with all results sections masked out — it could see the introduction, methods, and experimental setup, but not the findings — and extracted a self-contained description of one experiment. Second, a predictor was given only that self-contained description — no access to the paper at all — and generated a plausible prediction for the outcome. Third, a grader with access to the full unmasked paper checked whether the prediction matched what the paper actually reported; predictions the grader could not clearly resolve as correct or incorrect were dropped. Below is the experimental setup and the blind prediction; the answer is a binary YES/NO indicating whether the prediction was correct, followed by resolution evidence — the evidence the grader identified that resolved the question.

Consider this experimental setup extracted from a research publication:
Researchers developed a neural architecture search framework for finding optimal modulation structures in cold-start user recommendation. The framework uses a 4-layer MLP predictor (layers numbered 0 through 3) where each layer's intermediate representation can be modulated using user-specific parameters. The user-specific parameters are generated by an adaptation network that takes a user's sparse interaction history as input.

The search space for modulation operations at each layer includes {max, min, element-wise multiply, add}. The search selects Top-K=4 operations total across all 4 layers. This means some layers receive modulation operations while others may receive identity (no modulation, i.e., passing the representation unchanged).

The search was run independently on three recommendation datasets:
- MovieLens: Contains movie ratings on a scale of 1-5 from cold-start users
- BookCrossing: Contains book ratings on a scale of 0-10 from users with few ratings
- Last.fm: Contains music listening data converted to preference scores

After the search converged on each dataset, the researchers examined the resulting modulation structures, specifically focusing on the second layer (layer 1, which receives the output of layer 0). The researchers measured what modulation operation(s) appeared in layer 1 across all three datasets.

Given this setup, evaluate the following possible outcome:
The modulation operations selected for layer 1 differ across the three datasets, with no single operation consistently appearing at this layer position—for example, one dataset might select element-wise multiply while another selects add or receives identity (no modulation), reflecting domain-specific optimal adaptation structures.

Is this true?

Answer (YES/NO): NO